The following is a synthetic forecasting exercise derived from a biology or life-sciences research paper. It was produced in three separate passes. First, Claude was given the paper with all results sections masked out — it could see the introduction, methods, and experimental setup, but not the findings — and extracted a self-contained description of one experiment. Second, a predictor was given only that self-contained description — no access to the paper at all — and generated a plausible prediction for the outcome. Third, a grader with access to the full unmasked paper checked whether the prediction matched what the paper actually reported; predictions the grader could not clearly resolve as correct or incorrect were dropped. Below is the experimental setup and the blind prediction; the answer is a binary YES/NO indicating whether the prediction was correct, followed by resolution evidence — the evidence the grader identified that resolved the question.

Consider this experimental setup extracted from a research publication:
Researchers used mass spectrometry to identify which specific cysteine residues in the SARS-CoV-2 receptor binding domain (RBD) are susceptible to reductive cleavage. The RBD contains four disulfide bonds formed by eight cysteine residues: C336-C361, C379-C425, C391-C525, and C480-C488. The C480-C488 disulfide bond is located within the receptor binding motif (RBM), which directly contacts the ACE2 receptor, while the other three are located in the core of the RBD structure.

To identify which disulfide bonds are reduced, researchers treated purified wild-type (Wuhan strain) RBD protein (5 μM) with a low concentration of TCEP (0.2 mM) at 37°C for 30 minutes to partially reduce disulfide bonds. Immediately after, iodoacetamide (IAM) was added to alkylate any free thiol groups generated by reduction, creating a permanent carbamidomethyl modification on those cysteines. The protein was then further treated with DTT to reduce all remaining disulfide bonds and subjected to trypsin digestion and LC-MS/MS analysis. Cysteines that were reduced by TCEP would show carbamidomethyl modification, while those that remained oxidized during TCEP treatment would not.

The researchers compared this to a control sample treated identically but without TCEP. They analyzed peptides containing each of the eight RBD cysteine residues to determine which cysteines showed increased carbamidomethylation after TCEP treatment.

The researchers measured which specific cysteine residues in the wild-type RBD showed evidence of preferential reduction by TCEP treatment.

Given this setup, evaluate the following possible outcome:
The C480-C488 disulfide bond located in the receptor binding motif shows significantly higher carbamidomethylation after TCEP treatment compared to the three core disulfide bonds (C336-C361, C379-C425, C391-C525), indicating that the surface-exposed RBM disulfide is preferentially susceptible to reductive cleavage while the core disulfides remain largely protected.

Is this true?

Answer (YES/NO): NO